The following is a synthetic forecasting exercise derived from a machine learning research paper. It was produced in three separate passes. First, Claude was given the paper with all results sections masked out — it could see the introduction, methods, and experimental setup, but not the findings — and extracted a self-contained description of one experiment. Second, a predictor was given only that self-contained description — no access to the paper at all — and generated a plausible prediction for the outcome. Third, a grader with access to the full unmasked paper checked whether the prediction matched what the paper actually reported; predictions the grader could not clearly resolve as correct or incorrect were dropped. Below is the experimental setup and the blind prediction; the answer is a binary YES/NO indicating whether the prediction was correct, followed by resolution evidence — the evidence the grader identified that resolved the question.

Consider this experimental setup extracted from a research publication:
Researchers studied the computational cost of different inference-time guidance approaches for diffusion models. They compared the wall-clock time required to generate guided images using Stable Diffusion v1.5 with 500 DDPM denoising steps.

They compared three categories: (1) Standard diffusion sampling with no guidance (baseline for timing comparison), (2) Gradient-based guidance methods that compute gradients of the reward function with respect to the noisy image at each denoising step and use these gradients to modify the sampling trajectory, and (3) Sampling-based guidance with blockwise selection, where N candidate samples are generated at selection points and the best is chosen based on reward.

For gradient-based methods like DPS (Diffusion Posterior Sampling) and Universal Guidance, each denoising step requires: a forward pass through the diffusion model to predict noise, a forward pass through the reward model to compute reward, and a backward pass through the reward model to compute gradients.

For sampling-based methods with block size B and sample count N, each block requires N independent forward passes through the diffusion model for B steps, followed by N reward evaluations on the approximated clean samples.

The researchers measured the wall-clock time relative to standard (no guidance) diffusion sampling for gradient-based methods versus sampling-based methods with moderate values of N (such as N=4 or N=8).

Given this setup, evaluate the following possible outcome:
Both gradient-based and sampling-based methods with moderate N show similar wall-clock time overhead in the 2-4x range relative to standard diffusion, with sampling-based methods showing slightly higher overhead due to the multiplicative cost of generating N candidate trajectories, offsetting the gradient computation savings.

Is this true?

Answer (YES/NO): NO